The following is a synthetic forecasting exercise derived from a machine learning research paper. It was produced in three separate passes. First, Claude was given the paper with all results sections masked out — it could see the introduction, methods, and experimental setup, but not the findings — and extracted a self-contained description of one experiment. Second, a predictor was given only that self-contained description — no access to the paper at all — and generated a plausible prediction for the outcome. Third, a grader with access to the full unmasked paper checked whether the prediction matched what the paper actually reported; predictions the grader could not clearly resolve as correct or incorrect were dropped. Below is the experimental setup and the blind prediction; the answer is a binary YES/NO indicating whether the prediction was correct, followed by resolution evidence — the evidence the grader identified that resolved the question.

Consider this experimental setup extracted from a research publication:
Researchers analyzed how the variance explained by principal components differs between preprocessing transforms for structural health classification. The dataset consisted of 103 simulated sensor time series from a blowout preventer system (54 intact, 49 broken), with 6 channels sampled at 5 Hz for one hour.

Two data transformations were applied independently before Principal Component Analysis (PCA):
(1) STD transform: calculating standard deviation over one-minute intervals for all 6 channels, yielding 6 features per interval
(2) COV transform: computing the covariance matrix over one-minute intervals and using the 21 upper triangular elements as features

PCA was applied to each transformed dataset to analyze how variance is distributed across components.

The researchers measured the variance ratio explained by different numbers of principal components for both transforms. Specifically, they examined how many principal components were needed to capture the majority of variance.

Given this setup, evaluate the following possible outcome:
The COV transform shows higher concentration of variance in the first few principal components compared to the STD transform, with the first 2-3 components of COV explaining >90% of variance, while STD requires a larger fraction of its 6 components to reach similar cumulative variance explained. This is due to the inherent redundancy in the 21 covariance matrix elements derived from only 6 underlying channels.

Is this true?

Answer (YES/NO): NO